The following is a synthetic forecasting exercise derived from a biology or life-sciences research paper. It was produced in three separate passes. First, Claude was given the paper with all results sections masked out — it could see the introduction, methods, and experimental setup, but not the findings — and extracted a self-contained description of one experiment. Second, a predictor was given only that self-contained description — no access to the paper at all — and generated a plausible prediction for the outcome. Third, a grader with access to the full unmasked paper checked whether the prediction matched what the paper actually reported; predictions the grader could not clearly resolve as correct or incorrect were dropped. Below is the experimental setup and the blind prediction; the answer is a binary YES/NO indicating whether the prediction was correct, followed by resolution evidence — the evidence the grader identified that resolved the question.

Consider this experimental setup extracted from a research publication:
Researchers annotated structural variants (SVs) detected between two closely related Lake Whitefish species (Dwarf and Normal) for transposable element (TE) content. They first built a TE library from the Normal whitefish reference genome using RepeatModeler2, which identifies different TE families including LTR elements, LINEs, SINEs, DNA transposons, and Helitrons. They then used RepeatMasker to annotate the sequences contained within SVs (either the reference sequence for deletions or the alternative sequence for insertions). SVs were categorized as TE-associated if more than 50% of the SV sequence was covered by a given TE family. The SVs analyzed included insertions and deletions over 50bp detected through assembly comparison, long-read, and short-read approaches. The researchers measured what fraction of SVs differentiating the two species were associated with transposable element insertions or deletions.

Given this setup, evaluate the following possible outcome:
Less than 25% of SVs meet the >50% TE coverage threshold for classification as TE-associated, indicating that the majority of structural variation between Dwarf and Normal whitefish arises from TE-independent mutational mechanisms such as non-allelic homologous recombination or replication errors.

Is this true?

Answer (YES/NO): NO